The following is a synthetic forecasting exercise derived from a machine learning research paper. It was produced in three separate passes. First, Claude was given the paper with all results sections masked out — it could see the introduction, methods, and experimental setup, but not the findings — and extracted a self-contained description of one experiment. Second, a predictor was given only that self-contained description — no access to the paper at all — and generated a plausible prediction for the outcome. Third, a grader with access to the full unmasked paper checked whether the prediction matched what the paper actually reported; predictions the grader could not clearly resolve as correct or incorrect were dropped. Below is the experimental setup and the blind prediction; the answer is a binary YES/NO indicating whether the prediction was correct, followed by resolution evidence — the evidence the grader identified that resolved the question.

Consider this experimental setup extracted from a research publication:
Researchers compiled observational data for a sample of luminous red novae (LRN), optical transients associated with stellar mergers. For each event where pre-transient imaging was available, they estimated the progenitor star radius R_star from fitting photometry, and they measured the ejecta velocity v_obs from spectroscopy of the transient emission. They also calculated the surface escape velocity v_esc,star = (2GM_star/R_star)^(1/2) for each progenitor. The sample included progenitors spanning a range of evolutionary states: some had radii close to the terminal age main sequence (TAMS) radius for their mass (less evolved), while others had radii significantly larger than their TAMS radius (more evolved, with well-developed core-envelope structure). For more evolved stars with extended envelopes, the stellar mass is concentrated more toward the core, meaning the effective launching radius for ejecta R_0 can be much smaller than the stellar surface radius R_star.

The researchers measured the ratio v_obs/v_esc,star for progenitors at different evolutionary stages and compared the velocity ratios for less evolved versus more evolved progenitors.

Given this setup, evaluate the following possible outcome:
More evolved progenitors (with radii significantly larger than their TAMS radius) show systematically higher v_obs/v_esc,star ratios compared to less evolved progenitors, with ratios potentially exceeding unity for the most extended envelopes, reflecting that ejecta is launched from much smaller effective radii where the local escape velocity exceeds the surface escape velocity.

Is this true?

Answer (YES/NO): YES